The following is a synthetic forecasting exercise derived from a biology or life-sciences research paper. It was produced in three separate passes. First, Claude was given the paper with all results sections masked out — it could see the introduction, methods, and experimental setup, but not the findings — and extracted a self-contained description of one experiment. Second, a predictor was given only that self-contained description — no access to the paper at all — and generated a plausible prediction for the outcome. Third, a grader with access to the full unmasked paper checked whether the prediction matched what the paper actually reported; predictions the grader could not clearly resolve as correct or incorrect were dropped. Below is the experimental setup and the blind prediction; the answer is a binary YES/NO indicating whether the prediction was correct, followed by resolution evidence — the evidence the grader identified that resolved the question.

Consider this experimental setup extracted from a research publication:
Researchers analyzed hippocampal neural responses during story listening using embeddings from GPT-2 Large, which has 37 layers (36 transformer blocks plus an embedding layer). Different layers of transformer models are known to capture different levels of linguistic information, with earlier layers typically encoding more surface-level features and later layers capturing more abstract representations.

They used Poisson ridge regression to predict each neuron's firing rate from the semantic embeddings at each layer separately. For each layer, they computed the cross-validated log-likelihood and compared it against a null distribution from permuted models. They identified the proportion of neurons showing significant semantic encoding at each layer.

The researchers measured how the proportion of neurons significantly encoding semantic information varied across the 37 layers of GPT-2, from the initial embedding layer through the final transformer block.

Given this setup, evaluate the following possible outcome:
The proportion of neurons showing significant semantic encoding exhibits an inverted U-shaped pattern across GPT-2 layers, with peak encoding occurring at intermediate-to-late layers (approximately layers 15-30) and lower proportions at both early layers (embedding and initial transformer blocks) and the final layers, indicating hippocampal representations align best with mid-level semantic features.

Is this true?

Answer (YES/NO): YES